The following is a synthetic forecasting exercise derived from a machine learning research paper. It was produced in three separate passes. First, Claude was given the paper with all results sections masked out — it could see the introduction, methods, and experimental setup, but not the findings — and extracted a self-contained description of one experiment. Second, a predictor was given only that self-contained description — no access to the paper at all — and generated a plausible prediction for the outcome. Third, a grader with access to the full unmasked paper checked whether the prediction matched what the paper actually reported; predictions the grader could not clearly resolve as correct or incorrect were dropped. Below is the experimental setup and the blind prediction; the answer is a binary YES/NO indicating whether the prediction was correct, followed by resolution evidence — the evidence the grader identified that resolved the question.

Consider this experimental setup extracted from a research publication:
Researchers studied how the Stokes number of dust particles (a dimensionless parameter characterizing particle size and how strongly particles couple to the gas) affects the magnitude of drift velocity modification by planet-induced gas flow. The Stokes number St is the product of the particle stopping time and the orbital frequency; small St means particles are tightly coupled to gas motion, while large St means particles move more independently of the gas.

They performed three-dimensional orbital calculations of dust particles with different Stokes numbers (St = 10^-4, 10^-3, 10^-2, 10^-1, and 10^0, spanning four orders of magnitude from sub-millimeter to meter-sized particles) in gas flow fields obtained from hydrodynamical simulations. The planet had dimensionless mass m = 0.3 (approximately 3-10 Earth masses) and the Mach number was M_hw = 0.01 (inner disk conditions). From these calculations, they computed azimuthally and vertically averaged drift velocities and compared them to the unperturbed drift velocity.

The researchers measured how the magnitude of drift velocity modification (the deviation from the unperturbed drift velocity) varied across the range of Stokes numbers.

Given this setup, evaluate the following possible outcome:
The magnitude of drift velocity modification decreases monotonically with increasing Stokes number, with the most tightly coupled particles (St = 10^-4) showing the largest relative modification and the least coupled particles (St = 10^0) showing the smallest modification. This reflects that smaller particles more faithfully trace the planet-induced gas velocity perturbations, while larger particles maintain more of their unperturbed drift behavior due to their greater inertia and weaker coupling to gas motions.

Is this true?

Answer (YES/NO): YES